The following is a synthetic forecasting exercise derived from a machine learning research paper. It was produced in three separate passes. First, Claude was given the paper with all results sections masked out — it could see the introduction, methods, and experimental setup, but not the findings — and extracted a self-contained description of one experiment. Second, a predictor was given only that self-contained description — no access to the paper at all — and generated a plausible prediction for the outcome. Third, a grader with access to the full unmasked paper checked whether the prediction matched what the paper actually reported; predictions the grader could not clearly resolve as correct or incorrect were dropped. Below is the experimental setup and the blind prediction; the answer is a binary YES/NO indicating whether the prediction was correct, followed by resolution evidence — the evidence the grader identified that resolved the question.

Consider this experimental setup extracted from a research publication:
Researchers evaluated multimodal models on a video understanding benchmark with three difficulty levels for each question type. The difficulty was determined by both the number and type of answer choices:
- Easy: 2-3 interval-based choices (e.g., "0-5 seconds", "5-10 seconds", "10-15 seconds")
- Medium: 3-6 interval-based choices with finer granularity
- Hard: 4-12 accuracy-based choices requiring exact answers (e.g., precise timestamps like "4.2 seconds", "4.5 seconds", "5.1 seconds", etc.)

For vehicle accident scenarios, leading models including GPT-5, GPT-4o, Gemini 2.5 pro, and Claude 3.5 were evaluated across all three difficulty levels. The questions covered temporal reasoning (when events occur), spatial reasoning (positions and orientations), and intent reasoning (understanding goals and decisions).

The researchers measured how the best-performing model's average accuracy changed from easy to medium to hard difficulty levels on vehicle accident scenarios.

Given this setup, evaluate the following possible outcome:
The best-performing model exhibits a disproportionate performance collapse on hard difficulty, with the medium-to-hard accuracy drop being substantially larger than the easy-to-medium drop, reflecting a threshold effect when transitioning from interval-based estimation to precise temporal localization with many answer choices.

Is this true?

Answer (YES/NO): YES